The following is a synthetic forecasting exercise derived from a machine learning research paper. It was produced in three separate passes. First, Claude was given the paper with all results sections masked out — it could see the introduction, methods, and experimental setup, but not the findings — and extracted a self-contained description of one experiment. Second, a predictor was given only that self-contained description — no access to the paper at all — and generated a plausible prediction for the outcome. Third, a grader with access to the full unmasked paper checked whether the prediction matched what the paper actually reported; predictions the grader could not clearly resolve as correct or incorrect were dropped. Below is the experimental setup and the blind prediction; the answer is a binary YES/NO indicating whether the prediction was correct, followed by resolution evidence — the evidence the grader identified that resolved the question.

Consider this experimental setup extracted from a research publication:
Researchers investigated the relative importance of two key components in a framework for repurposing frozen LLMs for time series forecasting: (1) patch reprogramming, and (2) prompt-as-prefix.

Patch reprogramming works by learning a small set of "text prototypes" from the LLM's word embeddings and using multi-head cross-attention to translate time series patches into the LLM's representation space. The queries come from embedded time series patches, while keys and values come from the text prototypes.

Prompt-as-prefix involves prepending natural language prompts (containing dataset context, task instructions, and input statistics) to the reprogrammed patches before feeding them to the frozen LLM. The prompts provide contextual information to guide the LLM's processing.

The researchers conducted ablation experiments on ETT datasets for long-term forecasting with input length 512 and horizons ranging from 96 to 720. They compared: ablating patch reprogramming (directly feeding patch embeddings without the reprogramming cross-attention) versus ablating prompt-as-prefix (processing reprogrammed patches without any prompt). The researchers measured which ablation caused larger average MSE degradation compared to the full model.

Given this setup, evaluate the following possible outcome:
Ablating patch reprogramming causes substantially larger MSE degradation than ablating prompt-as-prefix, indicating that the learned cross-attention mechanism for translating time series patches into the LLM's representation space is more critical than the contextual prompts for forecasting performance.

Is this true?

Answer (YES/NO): NO